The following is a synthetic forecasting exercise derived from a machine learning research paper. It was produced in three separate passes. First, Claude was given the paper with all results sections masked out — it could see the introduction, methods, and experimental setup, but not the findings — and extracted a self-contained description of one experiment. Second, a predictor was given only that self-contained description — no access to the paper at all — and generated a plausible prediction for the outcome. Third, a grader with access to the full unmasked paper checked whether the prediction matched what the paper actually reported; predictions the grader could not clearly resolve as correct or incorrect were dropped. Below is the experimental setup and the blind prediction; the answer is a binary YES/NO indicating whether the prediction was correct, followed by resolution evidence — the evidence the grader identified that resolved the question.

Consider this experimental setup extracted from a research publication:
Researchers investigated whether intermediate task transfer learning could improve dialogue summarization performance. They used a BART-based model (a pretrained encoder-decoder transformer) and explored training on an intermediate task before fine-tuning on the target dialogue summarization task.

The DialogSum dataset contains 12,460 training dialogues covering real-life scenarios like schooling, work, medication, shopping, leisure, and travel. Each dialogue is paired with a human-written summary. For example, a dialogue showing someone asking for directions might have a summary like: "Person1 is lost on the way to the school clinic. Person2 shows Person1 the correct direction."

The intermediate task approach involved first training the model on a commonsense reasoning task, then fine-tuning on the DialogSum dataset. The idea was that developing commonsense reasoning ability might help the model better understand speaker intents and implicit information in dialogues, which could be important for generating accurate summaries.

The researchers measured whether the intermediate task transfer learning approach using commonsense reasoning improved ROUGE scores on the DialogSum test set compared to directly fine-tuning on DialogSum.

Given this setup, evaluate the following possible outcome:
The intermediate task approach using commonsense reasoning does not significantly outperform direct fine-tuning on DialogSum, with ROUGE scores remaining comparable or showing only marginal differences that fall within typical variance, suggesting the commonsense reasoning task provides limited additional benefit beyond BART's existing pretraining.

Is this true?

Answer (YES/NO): YES